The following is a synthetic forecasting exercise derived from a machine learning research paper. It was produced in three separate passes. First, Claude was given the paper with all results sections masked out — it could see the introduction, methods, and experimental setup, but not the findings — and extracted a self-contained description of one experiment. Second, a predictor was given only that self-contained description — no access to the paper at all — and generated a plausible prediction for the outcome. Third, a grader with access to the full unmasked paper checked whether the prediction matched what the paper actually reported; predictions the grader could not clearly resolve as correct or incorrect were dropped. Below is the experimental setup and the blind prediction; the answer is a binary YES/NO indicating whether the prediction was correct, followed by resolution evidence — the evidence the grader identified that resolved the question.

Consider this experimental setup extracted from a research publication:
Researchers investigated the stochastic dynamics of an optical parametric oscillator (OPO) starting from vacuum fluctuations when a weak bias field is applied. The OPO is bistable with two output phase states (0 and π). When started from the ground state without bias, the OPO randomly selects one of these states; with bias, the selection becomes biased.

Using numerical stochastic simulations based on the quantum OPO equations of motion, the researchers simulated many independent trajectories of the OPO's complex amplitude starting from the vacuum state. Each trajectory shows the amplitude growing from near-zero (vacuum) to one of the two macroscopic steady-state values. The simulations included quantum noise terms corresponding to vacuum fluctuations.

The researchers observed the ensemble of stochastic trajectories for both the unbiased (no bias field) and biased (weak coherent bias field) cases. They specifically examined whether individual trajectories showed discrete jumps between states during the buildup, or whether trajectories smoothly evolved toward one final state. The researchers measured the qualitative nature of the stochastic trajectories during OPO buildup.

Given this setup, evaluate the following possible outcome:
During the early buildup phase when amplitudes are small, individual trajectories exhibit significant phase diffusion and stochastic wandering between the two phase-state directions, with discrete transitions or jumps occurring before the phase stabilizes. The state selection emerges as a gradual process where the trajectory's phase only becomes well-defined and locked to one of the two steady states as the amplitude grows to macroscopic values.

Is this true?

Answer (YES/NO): NO